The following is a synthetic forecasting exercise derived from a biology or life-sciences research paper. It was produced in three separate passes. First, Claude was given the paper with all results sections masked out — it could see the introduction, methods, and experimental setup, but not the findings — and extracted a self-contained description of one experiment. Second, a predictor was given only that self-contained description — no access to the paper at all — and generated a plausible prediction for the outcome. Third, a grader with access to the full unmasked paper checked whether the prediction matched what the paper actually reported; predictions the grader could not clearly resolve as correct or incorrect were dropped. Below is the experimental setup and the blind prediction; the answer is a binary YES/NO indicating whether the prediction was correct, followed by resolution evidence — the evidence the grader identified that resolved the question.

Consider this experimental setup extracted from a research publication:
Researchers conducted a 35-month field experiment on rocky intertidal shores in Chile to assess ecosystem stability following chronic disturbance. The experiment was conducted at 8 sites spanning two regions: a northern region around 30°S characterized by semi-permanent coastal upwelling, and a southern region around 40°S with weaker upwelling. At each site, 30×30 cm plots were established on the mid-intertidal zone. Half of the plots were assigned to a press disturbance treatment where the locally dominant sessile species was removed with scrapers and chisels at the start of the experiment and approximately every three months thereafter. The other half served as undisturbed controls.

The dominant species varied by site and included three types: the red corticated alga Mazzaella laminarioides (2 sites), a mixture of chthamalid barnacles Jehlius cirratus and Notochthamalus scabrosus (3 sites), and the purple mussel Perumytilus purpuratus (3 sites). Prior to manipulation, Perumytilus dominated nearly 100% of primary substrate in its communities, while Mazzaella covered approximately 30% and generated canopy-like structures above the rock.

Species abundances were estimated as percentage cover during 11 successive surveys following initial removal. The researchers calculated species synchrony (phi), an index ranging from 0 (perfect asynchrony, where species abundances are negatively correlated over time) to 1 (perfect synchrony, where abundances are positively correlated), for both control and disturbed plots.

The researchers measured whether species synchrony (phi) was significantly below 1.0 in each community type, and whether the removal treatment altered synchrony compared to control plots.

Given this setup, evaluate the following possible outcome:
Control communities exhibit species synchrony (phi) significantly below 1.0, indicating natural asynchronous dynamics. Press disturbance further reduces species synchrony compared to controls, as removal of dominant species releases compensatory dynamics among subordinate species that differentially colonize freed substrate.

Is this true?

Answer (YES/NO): NO